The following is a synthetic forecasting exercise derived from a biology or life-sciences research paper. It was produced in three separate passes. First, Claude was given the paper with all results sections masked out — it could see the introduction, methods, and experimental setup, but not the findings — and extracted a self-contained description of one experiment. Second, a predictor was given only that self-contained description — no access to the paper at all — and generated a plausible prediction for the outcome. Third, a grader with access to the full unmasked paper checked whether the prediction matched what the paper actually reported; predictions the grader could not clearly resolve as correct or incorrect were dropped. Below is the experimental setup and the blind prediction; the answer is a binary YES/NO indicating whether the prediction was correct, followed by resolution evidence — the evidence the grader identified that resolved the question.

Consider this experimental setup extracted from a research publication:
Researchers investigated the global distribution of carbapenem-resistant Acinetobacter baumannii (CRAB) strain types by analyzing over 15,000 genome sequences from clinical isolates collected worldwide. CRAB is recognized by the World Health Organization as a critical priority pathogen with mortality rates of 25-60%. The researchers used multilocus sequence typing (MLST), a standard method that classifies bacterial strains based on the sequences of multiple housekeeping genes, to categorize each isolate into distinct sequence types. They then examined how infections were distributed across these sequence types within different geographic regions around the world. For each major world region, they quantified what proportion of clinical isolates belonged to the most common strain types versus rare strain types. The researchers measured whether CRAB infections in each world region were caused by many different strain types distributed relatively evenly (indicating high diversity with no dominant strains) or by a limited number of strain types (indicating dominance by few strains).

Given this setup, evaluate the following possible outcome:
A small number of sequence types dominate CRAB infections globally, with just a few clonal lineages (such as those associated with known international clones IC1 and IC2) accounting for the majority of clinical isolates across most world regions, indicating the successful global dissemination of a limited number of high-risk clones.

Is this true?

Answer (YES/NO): YES